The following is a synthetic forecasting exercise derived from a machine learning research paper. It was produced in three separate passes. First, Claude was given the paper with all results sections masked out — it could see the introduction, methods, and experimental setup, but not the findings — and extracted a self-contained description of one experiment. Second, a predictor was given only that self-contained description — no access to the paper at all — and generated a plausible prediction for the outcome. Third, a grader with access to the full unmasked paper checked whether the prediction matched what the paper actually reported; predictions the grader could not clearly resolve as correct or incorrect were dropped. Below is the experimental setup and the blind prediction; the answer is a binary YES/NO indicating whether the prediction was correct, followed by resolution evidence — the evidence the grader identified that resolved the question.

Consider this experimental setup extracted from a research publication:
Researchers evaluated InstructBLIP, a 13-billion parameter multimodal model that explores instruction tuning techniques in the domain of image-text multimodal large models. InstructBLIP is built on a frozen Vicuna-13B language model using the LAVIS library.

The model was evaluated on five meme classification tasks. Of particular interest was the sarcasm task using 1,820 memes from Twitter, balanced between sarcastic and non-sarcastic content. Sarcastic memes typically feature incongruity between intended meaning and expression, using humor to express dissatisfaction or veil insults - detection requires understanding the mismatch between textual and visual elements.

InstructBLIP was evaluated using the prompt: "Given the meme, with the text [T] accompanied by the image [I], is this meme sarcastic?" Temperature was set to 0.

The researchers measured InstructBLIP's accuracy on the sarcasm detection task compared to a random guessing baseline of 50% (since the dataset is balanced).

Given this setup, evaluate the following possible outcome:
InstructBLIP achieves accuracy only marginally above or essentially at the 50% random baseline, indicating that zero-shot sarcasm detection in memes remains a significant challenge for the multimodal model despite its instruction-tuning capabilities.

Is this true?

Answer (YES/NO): NO